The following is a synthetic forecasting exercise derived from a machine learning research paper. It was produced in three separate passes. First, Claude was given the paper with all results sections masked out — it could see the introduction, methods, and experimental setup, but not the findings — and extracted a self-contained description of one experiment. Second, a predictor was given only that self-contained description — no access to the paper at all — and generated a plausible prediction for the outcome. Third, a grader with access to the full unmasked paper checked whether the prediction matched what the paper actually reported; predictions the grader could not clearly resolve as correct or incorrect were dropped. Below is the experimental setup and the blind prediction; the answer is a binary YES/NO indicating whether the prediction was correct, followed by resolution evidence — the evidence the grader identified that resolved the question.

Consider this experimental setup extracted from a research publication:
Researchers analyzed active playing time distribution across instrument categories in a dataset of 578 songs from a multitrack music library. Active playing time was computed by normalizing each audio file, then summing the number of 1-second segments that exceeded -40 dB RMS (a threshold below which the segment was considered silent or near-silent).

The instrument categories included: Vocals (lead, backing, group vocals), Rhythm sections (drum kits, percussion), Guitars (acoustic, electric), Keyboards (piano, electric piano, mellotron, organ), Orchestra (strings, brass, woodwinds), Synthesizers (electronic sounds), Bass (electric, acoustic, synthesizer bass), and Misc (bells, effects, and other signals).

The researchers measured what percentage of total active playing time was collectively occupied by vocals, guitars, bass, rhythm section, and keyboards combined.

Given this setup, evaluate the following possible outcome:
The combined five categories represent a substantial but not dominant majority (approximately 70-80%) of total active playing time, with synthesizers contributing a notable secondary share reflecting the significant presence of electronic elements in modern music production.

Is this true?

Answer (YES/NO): NO